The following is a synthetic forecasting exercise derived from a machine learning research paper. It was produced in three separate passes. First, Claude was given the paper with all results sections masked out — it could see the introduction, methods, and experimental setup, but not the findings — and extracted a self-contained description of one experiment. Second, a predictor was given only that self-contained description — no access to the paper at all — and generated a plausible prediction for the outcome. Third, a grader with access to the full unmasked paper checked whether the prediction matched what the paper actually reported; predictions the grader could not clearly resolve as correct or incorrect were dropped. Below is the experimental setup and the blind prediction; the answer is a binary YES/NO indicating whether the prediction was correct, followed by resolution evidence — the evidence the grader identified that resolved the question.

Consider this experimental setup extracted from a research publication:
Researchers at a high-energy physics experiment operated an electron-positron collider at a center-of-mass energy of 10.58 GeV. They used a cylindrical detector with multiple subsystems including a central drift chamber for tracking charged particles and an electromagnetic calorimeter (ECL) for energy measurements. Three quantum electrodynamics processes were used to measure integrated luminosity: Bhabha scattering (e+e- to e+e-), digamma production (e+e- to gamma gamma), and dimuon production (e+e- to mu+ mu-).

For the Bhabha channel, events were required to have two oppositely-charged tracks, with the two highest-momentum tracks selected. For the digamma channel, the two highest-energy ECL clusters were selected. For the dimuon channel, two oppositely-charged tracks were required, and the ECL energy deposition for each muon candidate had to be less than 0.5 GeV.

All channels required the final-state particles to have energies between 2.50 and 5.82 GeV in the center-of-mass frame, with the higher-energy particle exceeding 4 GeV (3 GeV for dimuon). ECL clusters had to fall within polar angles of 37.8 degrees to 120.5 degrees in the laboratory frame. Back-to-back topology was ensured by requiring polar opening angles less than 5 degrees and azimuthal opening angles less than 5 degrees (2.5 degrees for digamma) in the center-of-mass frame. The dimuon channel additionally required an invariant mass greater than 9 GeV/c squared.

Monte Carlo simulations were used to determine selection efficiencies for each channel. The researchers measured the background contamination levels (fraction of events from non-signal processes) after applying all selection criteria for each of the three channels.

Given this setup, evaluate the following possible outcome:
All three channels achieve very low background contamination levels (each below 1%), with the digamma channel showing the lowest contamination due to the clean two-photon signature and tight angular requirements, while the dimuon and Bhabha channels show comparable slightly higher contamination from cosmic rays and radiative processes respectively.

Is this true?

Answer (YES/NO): NO